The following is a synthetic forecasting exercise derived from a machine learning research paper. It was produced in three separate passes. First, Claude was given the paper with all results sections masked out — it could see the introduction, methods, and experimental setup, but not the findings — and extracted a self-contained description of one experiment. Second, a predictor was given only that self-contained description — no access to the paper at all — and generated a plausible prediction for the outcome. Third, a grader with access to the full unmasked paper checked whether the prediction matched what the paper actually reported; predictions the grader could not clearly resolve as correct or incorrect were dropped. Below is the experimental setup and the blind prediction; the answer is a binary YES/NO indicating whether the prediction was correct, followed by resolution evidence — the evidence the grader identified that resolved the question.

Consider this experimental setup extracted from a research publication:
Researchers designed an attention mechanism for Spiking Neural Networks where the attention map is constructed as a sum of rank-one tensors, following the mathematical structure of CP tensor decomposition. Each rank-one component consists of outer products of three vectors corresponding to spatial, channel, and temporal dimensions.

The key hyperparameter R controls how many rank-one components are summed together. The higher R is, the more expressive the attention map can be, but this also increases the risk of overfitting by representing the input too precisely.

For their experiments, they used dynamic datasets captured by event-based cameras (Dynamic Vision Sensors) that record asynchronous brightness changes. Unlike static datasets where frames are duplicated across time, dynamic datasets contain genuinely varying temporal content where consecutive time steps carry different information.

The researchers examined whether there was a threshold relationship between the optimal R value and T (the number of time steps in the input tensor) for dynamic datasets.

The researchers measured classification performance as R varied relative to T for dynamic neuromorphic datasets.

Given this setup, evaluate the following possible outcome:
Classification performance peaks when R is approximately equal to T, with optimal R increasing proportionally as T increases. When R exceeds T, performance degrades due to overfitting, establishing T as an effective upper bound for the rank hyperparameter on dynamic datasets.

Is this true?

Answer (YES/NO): NO